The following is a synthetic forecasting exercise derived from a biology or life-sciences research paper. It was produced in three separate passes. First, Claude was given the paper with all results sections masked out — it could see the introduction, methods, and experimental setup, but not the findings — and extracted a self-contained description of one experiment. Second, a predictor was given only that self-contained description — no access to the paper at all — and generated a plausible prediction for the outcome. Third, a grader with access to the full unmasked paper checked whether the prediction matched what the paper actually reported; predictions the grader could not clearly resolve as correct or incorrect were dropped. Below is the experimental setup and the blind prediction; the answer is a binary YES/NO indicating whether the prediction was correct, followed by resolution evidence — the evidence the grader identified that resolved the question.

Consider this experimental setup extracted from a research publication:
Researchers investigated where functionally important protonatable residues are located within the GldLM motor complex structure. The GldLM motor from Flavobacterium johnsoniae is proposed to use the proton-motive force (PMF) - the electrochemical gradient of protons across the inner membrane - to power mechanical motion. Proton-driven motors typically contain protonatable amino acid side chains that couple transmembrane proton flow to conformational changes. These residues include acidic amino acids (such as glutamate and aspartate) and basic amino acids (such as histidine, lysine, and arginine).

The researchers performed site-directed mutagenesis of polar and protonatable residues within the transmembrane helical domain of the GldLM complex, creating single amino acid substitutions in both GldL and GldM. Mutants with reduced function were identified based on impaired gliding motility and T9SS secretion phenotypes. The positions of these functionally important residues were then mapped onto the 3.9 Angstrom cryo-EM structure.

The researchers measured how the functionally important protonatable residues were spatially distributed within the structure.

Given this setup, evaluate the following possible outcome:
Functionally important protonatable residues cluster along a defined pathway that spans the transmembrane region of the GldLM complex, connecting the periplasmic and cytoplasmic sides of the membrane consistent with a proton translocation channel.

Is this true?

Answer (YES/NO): NO